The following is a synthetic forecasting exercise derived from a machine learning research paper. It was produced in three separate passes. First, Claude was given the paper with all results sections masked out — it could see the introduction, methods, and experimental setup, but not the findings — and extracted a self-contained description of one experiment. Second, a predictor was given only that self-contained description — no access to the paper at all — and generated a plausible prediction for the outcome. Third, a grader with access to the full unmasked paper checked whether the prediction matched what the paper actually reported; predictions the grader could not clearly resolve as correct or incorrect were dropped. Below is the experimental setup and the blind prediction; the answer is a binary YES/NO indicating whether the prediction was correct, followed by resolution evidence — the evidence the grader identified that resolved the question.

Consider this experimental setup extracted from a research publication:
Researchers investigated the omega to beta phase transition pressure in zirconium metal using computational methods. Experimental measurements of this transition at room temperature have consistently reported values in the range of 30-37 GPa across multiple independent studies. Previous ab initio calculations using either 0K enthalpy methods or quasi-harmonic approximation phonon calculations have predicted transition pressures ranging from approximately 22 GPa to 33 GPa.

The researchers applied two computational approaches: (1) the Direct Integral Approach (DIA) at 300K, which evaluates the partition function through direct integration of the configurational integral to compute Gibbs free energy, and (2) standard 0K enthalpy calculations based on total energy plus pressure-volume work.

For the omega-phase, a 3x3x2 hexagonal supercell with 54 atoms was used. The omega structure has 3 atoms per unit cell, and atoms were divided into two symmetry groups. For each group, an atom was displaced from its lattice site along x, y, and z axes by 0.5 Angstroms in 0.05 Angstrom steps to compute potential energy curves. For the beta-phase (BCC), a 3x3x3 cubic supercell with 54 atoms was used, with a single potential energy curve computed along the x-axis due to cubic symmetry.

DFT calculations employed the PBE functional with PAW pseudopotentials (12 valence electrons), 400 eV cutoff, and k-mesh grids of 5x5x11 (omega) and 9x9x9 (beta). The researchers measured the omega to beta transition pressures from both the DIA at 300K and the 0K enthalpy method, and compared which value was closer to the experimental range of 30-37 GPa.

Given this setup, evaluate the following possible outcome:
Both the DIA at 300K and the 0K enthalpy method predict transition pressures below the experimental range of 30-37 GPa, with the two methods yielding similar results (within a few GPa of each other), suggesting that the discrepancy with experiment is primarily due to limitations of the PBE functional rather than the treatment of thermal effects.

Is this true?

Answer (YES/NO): NO